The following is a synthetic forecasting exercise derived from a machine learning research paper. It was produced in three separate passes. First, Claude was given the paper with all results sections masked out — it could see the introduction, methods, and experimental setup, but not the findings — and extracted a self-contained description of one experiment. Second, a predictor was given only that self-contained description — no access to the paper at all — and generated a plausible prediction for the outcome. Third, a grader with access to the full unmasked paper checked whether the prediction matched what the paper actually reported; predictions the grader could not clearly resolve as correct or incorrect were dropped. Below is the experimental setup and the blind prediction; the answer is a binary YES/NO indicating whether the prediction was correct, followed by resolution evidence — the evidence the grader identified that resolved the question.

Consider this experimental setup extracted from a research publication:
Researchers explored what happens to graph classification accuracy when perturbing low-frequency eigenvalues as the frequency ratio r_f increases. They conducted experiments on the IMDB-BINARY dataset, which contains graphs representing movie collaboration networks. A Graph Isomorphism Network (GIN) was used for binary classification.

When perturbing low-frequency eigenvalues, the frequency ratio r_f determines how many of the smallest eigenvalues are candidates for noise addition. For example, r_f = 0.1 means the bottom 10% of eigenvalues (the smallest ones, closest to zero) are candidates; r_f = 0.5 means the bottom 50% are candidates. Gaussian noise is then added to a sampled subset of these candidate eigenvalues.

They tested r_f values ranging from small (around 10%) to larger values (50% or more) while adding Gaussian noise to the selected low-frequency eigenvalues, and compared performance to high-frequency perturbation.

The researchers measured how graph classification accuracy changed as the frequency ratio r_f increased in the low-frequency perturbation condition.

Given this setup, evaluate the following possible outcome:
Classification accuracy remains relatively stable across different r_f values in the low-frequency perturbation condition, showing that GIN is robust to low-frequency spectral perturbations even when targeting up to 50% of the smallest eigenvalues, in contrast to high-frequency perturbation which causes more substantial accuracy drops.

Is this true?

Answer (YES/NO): YES